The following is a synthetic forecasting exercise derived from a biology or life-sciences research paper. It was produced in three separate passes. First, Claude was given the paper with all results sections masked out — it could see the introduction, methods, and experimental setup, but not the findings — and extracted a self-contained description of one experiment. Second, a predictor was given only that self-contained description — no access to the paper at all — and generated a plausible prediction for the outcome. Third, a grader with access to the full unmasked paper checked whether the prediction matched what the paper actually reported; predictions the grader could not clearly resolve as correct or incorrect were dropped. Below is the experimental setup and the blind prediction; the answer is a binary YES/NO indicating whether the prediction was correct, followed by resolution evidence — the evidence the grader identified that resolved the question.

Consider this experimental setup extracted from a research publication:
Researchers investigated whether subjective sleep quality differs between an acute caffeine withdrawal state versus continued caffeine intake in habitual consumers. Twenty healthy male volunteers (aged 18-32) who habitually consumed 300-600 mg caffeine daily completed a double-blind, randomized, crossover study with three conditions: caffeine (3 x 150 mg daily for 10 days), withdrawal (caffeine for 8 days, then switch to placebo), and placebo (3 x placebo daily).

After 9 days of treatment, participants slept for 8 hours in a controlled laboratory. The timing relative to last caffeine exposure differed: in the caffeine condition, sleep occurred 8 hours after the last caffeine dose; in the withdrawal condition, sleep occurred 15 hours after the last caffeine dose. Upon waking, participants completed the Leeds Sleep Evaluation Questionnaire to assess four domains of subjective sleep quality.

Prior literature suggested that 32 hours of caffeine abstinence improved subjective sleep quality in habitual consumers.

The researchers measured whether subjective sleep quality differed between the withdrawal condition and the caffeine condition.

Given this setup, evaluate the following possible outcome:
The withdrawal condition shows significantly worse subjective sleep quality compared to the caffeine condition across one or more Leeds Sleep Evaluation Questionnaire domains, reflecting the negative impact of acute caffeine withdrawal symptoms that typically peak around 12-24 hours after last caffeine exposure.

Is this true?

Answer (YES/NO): NO